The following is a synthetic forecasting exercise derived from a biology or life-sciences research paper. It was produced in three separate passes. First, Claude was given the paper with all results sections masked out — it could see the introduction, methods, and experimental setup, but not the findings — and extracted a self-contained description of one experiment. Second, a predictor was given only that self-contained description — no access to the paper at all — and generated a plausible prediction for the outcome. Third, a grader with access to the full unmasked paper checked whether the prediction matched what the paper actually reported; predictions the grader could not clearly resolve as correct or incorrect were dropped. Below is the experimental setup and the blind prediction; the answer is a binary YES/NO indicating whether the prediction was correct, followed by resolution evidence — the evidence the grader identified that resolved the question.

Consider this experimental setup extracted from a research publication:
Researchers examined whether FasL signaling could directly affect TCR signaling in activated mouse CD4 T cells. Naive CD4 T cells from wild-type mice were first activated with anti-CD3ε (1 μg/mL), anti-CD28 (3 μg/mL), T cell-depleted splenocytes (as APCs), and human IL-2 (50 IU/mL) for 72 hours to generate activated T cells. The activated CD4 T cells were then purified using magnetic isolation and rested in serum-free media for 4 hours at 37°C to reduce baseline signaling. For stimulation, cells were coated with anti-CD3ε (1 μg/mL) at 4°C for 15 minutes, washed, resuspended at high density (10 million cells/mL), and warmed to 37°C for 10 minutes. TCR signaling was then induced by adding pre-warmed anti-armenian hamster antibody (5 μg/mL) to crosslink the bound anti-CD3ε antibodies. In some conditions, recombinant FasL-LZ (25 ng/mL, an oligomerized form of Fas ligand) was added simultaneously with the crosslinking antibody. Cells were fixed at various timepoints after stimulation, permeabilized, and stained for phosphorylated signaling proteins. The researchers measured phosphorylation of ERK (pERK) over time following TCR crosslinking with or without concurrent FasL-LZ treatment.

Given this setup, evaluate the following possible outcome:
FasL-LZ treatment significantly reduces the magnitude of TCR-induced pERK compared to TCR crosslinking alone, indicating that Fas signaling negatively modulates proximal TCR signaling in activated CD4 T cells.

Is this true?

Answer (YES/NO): NO